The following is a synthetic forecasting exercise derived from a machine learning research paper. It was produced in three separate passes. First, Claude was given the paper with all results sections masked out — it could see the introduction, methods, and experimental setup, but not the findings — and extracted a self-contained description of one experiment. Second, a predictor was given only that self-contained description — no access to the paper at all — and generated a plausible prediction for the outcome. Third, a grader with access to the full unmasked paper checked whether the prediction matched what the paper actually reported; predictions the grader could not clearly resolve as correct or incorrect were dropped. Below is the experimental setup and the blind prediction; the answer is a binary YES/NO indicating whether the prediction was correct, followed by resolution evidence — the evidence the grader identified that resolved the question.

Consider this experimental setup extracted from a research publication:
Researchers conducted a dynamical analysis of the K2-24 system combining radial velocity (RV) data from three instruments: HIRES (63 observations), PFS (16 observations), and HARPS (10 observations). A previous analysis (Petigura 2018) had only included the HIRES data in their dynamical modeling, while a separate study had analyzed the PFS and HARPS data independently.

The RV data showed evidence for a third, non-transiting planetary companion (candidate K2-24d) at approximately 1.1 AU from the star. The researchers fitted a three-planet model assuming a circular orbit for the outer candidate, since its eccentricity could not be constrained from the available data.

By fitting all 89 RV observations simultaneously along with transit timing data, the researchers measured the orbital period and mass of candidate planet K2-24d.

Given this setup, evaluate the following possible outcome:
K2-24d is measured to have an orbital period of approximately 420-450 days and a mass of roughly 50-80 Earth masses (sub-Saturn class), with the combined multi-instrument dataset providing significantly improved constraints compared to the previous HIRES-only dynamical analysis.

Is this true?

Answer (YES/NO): NO